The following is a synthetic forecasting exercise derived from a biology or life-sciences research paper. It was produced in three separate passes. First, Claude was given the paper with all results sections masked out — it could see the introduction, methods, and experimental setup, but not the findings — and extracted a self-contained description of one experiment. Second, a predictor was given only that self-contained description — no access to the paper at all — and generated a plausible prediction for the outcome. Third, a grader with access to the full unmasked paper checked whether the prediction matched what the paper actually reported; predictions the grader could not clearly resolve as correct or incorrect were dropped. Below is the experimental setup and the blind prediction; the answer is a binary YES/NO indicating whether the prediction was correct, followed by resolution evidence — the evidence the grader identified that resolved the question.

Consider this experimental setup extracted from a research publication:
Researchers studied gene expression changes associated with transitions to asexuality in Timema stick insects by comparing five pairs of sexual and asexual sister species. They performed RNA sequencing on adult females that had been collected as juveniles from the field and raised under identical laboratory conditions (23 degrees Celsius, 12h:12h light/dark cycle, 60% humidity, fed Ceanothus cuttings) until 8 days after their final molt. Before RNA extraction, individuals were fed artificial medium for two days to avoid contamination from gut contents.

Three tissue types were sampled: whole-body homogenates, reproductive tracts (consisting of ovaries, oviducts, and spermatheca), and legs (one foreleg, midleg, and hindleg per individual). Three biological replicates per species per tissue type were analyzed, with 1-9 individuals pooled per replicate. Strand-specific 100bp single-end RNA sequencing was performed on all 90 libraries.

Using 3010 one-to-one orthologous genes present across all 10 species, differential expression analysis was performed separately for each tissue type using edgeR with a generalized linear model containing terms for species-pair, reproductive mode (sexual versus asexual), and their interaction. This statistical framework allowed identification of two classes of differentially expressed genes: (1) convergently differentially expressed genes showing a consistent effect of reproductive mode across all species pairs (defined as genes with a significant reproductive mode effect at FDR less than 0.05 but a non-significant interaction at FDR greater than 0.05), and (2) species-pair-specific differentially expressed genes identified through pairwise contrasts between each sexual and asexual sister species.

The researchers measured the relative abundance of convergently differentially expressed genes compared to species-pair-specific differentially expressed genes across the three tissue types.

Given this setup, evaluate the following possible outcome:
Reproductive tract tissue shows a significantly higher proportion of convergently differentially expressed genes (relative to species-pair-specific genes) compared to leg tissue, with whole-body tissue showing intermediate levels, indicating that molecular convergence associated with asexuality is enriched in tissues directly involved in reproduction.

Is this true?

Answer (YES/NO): NO